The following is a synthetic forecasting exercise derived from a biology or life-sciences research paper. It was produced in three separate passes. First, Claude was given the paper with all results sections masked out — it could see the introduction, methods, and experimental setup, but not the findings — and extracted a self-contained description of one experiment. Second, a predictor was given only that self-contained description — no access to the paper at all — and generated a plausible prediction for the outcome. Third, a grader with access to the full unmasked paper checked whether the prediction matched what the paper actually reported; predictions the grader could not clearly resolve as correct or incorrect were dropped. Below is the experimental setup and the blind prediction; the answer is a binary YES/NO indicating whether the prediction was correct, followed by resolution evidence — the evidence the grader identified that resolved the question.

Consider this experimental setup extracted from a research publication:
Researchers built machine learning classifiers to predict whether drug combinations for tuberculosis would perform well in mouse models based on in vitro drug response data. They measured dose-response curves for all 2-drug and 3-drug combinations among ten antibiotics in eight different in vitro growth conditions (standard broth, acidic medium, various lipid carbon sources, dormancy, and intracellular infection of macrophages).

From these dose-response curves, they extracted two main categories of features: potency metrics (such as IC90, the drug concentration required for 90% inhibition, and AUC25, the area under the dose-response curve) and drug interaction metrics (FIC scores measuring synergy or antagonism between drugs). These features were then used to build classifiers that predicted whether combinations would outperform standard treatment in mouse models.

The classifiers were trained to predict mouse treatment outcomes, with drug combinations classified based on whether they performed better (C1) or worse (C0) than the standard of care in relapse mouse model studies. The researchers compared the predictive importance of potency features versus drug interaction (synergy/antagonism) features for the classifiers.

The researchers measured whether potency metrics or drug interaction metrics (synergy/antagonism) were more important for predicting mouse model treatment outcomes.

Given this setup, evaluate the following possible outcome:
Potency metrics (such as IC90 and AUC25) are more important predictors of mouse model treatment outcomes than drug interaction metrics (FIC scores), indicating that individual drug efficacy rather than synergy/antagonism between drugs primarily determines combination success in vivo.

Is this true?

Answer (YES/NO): YES